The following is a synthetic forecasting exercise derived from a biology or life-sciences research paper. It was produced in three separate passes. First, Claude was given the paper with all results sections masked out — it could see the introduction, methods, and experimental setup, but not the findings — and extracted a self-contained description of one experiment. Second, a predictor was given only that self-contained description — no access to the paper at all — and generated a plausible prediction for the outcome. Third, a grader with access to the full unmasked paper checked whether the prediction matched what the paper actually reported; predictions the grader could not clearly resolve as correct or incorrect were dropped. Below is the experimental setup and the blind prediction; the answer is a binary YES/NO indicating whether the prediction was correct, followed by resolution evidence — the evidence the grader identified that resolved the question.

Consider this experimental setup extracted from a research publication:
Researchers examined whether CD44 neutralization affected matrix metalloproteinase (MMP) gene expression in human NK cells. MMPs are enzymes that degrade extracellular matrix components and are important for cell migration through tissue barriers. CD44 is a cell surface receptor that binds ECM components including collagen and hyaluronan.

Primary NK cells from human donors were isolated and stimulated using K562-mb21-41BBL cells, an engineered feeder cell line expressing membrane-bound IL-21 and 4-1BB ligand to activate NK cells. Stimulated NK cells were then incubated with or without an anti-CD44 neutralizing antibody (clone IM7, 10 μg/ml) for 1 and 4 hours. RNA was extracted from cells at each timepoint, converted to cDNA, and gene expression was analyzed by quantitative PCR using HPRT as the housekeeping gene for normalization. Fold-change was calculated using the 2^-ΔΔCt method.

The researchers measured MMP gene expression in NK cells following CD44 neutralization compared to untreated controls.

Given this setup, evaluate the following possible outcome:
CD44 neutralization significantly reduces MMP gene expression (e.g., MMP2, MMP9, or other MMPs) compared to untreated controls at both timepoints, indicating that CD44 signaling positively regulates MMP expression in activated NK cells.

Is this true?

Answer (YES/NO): NO